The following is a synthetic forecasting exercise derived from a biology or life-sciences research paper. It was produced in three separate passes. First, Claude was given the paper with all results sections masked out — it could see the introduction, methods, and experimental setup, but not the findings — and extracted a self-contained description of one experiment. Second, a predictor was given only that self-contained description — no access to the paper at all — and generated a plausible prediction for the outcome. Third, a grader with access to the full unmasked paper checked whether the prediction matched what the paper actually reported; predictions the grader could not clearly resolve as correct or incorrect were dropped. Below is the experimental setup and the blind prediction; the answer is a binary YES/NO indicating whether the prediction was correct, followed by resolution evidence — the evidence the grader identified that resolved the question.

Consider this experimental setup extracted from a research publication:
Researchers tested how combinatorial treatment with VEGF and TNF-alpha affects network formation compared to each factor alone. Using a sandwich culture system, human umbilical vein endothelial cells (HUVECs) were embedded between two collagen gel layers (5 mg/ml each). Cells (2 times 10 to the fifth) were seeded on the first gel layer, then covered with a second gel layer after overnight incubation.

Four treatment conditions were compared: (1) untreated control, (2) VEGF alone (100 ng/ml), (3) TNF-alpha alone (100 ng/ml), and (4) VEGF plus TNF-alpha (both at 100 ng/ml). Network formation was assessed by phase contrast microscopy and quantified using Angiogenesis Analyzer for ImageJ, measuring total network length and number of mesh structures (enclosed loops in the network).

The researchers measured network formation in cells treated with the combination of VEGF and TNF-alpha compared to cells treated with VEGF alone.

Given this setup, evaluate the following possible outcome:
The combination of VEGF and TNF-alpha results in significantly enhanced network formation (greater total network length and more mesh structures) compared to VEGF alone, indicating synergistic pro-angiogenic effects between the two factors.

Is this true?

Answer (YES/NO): NO